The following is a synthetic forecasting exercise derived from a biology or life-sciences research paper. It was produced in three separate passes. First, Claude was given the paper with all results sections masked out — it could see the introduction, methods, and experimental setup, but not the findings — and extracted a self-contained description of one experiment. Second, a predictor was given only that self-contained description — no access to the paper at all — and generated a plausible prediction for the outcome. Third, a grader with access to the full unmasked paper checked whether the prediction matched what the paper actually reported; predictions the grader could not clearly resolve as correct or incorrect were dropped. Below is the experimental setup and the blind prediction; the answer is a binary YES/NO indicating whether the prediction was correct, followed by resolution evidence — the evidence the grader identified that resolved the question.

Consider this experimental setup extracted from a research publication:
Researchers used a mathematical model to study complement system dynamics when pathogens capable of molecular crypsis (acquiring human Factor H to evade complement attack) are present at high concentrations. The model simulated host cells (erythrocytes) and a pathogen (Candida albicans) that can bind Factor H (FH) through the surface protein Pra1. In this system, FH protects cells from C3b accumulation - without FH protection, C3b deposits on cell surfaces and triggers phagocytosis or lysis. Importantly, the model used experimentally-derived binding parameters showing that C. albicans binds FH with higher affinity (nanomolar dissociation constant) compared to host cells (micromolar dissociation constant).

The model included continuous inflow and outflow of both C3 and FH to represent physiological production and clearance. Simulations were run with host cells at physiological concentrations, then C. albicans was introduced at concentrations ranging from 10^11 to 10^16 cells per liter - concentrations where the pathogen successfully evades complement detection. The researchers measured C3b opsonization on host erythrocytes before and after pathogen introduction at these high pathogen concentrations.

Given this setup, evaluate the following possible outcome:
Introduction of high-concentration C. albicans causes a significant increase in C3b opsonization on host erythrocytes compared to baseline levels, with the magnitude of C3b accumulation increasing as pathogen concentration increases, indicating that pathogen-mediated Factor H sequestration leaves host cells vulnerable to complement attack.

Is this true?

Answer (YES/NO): YES